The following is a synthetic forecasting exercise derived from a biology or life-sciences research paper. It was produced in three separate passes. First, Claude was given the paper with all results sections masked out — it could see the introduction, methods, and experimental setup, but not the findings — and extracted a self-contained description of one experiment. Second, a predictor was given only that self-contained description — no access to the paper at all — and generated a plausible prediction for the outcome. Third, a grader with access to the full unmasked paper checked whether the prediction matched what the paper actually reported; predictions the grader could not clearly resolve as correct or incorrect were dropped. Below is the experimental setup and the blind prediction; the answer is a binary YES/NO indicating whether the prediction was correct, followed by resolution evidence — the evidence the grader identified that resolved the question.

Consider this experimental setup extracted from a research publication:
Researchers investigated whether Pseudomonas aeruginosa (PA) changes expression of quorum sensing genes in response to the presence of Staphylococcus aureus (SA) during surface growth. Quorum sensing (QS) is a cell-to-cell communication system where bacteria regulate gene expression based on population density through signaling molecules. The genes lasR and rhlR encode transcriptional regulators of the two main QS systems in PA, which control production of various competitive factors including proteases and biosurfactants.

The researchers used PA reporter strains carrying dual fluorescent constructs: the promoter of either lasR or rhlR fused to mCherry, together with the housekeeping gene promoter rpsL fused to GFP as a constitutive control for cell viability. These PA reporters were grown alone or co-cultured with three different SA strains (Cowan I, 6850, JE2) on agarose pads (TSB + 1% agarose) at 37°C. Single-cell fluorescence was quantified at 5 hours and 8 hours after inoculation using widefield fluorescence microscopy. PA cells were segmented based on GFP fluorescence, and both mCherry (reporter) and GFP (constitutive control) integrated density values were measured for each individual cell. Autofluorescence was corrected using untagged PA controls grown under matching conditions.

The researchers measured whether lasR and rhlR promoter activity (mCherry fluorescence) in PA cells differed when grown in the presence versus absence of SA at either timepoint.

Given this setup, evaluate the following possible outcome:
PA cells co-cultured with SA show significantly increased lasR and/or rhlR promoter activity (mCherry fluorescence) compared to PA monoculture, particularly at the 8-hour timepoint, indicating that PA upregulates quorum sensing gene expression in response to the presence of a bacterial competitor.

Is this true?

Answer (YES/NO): NO